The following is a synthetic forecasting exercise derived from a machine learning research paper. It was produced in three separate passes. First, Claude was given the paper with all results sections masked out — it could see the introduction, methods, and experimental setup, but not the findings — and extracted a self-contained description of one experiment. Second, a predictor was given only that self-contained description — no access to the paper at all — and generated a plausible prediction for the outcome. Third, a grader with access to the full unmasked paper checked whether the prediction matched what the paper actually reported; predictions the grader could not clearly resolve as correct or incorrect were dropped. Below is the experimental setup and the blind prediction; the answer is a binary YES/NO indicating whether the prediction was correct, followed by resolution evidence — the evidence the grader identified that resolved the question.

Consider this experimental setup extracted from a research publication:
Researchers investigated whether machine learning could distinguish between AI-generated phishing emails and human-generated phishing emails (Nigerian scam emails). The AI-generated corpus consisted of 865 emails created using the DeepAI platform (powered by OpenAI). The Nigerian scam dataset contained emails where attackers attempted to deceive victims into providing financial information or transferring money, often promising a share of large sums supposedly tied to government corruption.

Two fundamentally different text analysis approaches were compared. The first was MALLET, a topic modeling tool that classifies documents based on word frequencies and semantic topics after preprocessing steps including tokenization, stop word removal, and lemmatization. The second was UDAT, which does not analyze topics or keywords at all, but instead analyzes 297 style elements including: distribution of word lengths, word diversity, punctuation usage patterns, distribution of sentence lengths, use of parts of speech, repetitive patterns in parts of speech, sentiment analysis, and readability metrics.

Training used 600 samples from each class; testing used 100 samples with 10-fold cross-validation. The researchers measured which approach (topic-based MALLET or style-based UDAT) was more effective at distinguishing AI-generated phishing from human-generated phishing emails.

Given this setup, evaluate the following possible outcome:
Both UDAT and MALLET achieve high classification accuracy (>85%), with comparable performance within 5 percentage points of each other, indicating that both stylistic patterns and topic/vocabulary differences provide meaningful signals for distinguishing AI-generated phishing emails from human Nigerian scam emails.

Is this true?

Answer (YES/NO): YES